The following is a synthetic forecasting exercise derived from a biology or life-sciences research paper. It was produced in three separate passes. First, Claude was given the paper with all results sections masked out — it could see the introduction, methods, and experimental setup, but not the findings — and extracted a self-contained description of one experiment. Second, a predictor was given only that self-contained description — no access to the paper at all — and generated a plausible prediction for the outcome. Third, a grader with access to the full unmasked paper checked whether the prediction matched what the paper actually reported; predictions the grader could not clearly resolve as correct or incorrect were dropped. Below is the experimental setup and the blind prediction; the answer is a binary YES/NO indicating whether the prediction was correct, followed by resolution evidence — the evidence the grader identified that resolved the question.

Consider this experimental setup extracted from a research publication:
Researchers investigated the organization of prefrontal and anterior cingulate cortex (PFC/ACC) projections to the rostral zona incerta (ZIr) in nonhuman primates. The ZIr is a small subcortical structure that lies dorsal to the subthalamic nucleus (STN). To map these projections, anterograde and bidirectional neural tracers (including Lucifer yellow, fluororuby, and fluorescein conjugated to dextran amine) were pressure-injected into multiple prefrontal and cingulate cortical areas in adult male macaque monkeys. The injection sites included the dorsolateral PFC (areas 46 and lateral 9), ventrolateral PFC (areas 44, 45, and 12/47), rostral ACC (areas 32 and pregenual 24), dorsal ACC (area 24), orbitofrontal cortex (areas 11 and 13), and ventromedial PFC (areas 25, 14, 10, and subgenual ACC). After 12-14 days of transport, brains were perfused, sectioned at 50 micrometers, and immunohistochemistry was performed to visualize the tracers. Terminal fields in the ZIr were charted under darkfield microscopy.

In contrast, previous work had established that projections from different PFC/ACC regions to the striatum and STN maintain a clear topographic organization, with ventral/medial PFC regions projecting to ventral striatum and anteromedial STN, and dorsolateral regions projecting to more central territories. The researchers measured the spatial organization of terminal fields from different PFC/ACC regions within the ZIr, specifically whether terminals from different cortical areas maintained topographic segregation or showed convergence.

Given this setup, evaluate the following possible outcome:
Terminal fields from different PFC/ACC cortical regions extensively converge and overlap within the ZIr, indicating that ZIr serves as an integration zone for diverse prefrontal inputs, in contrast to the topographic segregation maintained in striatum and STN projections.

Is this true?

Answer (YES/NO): YES